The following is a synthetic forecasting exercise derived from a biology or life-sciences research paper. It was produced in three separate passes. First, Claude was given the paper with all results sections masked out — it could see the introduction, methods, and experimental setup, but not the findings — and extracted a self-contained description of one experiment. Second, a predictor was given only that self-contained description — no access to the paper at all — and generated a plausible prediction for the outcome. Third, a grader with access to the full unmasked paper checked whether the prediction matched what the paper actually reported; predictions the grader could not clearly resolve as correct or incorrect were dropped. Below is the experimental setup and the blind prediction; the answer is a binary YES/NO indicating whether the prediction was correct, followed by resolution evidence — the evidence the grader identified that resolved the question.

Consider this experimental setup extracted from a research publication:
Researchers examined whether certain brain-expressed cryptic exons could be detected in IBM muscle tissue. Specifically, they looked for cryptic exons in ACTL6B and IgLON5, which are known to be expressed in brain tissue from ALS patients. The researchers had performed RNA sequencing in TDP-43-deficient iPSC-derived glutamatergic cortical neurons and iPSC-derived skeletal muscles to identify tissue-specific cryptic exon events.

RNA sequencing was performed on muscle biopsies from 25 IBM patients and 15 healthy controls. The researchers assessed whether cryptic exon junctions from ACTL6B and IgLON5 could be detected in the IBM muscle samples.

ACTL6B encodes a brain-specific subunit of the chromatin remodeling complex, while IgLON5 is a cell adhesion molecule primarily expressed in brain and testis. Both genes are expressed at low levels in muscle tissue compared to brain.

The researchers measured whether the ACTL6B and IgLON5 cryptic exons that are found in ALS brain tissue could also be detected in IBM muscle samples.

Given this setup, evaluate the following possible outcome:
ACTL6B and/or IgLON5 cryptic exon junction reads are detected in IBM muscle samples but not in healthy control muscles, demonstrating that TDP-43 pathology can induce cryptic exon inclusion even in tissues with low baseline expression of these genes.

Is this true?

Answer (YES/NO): NO